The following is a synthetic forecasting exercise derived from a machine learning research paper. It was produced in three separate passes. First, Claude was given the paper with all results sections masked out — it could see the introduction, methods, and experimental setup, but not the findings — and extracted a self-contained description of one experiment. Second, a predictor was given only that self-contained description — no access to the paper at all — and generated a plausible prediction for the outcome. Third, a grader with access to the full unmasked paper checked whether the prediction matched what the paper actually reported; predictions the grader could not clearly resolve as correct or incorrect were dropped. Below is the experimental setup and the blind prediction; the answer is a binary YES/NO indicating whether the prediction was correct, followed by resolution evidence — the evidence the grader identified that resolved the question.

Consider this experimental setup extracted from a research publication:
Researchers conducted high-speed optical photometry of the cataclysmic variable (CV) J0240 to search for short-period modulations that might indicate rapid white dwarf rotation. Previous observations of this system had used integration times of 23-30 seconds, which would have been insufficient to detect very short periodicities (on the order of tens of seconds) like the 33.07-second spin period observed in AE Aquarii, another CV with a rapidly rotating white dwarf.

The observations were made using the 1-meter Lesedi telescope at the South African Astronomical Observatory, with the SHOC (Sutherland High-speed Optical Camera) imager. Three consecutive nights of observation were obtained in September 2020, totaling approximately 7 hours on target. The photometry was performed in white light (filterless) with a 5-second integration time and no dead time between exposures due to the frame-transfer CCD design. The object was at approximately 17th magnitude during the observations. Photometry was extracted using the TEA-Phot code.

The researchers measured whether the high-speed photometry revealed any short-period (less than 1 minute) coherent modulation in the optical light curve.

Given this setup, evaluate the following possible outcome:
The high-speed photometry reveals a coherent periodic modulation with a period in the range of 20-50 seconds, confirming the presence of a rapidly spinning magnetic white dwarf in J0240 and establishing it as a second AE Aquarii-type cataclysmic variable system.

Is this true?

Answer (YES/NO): NO